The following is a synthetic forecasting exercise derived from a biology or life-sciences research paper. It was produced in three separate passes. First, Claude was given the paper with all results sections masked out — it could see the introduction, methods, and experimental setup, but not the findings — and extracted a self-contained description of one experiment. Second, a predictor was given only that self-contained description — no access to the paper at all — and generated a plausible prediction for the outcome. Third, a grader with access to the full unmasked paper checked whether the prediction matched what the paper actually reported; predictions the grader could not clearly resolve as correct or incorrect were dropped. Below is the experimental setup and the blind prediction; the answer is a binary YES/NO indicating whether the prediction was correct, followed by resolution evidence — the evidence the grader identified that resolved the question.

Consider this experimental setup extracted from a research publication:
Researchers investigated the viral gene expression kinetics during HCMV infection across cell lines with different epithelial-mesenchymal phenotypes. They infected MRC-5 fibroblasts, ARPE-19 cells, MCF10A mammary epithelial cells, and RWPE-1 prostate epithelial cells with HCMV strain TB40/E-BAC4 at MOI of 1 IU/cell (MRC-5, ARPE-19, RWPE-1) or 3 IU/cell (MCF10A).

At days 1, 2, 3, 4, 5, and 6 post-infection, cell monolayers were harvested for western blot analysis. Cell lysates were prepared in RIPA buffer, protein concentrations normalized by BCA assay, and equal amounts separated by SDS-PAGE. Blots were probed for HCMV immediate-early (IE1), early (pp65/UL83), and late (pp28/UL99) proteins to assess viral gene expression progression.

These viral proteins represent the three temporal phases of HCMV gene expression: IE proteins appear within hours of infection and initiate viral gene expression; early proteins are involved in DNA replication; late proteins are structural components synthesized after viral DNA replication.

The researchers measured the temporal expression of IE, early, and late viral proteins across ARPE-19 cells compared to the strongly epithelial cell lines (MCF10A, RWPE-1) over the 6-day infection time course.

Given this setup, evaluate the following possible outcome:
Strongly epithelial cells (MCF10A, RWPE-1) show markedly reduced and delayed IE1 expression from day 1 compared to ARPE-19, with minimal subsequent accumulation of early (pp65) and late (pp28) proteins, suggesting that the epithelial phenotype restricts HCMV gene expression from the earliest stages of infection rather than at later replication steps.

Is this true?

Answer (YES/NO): NO